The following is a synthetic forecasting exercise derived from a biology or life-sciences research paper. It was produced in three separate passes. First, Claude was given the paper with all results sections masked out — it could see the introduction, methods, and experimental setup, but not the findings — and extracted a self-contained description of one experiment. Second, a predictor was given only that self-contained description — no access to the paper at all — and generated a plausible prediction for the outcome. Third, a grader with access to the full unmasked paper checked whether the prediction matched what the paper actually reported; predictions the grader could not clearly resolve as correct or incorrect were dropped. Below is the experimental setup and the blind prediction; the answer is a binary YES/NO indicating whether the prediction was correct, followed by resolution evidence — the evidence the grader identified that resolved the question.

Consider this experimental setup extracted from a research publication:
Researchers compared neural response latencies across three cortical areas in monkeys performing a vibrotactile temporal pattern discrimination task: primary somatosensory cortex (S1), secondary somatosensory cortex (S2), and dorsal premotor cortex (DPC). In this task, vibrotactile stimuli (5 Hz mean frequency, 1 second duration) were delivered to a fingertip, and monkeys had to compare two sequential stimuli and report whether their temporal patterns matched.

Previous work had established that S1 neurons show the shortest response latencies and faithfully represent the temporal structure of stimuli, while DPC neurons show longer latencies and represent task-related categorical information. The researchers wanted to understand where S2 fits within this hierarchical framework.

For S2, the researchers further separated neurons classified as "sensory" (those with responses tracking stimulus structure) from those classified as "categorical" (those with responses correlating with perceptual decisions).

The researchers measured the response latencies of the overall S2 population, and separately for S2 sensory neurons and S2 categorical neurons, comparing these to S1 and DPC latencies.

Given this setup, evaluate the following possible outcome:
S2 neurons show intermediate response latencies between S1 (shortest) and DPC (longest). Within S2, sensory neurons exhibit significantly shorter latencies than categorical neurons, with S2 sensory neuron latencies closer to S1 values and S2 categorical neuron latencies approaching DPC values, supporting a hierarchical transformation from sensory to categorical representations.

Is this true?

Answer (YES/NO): YES